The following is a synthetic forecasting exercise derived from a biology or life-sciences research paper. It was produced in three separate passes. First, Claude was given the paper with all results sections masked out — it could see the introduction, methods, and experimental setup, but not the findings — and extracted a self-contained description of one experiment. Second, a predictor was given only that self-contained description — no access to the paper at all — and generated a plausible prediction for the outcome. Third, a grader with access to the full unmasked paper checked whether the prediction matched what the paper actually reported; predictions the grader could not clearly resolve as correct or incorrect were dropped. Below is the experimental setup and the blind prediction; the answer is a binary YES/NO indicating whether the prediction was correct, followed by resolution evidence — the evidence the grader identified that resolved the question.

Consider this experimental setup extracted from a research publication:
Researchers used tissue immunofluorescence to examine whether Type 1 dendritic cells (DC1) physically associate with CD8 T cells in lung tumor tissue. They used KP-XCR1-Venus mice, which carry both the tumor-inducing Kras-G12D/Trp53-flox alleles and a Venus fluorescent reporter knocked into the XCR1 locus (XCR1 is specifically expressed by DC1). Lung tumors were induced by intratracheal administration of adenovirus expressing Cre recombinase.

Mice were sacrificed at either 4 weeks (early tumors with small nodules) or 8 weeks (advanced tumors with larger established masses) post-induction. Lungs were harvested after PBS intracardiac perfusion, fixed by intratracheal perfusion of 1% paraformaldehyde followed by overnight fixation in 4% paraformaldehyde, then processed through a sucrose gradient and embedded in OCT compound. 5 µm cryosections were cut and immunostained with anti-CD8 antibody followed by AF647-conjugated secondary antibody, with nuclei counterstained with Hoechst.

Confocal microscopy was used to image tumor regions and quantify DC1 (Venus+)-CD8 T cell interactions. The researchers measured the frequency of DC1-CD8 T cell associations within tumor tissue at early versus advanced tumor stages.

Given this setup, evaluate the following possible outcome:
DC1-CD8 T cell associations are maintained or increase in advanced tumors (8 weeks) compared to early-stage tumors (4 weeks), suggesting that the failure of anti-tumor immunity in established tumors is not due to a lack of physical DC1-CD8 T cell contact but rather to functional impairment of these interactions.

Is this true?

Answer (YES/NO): NO